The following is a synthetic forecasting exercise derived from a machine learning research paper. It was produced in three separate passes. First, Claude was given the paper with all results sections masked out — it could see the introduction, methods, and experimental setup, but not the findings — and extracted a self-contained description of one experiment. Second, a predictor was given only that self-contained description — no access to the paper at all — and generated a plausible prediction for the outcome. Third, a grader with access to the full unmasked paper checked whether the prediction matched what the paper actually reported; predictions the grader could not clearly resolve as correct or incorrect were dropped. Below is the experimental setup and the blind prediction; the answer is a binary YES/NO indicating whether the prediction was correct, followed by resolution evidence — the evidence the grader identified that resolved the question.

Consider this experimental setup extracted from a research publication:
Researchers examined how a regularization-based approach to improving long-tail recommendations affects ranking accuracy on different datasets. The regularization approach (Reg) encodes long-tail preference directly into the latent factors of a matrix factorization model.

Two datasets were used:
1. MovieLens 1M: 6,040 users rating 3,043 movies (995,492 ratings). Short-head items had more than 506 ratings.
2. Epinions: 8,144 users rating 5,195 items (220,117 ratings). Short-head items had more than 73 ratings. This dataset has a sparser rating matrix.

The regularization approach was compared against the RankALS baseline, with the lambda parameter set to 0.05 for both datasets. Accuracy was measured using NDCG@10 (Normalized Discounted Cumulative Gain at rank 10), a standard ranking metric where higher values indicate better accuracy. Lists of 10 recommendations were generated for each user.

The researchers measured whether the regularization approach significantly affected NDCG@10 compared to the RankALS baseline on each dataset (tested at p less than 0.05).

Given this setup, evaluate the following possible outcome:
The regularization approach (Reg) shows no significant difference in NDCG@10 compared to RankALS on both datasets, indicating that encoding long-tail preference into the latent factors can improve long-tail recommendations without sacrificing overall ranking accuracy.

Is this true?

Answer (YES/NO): NO